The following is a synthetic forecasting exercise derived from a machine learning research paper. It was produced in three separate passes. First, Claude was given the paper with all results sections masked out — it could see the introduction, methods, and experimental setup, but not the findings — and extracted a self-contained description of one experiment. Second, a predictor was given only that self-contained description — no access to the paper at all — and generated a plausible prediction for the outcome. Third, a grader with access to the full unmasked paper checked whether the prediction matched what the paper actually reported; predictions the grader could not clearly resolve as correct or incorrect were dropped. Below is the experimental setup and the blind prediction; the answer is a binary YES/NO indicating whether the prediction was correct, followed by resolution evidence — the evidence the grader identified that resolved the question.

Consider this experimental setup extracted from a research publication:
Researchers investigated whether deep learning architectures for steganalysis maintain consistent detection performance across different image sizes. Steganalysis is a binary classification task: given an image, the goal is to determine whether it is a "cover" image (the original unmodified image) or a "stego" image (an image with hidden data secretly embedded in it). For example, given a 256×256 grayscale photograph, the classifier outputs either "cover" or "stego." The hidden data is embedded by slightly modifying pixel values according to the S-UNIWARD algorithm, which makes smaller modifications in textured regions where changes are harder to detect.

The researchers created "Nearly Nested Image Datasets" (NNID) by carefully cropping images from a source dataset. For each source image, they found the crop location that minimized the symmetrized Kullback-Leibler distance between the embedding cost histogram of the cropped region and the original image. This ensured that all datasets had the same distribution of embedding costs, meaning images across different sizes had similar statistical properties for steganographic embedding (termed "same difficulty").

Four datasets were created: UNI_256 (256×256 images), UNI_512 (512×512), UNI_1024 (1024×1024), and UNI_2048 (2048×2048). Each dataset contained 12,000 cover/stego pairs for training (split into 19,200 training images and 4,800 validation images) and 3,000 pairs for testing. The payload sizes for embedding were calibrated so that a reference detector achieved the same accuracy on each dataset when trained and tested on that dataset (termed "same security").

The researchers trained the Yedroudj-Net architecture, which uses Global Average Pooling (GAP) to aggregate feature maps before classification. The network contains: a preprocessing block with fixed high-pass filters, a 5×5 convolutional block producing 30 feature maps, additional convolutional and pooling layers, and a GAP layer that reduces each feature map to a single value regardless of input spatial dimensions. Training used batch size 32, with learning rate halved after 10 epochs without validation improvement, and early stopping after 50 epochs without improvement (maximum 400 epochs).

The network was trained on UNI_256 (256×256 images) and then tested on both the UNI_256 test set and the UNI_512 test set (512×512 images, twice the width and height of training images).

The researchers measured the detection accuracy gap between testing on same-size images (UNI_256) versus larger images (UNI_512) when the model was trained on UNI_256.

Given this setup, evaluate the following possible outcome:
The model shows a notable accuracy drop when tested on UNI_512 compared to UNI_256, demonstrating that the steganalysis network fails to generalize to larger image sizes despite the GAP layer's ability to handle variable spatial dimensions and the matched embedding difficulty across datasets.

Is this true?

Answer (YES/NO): YES